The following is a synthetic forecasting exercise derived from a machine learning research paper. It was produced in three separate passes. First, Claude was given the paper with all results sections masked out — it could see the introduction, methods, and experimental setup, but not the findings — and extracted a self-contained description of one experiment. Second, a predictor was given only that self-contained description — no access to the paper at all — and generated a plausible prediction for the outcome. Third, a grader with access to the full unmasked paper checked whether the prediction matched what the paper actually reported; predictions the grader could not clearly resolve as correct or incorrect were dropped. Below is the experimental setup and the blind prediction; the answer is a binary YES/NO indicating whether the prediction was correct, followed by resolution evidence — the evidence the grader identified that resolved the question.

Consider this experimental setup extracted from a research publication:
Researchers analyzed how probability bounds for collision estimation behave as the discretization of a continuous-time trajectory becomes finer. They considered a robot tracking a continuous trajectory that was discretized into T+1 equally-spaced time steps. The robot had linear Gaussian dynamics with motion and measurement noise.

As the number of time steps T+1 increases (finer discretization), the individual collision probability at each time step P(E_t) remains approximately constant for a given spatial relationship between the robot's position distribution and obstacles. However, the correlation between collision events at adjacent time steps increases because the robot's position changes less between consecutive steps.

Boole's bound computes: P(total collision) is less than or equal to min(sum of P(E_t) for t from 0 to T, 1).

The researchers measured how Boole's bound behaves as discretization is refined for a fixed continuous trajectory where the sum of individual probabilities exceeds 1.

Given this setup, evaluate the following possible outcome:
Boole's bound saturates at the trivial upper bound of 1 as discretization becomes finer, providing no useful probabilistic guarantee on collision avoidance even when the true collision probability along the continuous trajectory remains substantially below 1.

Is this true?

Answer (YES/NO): YES